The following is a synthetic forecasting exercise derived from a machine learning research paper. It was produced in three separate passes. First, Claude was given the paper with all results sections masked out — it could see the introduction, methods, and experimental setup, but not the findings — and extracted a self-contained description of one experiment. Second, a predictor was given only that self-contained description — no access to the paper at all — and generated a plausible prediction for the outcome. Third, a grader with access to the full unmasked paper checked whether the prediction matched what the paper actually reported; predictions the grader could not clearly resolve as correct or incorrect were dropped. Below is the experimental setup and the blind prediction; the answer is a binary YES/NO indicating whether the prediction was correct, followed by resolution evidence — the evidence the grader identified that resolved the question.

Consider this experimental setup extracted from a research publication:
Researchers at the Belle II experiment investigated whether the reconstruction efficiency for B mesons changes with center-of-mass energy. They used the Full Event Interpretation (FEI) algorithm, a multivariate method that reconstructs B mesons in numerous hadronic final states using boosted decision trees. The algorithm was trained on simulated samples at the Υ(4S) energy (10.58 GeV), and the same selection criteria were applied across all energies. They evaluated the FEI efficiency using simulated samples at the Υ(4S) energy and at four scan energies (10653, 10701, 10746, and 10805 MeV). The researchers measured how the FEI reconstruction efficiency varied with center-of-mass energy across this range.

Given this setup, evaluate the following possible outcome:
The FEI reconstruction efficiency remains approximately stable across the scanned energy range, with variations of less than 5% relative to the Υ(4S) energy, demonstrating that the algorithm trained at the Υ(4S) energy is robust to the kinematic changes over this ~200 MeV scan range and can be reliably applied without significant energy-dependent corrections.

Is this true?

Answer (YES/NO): NO